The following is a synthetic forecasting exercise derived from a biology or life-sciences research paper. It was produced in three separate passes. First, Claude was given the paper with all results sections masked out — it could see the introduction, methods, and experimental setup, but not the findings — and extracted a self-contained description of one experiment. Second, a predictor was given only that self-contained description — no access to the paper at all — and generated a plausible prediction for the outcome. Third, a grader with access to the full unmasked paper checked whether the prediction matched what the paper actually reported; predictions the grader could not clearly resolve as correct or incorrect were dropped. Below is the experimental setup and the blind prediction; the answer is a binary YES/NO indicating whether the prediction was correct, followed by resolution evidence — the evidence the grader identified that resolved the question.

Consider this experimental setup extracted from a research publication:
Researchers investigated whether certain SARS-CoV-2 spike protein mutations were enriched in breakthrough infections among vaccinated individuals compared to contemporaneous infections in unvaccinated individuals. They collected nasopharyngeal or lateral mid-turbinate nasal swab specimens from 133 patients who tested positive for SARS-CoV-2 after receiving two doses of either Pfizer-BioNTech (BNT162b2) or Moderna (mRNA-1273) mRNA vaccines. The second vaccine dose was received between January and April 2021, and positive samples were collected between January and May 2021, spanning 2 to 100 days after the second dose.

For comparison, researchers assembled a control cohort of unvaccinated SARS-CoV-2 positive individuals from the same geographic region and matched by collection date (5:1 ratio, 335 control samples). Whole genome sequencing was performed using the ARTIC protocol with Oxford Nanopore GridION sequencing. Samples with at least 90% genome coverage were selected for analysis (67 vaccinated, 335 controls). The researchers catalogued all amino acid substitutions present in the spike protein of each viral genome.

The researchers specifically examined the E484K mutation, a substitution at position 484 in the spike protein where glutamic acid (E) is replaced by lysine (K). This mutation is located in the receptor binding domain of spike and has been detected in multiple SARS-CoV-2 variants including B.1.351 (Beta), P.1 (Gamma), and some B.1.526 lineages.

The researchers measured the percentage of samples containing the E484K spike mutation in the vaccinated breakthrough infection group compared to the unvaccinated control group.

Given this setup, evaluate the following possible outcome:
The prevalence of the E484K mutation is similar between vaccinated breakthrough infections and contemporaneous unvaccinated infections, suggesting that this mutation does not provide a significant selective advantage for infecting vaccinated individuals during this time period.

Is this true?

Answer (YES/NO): NO